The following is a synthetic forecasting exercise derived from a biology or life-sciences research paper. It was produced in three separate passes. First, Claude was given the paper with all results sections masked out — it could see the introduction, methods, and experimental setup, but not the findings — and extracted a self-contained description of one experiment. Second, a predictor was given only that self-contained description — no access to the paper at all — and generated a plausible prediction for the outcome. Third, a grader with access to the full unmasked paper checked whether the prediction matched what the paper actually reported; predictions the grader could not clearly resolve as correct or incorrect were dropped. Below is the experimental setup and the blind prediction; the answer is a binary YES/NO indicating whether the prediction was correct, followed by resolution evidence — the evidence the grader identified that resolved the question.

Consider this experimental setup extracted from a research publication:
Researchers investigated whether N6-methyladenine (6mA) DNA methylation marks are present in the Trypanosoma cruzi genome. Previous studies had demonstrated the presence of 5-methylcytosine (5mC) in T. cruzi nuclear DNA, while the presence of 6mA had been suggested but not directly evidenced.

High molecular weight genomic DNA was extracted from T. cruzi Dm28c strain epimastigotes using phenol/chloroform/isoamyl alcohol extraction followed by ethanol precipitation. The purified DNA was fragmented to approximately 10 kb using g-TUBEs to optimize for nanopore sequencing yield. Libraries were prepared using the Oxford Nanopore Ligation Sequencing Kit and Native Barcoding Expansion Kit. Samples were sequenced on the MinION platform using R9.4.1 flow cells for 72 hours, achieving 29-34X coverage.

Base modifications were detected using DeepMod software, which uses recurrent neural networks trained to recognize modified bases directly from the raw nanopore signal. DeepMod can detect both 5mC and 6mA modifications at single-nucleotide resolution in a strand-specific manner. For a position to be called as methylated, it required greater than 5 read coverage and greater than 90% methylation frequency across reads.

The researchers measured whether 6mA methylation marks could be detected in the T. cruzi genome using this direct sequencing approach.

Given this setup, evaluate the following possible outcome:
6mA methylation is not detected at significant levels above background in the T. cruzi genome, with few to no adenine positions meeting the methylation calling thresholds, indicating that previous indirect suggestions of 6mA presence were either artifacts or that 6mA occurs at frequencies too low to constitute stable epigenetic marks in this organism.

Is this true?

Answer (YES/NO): NO